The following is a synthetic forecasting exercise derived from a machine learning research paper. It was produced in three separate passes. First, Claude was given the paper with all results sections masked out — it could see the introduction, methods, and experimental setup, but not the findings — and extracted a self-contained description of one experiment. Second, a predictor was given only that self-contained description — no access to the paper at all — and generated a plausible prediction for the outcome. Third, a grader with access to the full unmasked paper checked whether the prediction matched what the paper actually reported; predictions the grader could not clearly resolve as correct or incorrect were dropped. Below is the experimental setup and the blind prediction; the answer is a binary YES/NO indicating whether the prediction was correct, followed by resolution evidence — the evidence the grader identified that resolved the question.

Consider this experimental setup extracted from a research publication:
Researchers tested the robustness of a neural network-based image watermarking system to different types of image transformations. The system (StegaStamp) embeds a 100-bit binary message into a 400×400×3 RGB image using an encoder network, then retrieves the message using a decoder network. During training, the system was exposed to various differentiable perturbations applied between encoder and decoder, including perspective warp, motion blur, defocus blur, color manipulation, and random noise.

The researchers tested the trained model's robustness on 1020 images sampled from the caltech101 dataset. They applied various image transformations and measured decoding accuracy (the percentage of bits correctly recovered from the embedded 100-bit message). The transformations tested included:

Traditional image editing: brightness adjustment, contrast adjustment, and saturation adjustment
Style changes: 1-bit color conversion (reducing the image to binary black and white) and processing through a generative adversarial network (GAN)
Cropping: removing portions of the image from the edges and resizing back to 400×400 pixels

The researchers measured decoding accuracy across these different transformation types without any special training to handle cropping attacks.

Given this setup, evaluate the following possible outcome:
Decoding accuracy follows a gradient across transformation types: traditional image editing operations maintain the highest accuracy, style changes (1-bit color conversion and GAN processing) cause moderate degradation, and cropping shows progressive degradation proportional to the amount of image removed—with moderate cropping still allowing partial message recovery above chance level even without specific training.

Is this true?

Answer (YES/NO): NO